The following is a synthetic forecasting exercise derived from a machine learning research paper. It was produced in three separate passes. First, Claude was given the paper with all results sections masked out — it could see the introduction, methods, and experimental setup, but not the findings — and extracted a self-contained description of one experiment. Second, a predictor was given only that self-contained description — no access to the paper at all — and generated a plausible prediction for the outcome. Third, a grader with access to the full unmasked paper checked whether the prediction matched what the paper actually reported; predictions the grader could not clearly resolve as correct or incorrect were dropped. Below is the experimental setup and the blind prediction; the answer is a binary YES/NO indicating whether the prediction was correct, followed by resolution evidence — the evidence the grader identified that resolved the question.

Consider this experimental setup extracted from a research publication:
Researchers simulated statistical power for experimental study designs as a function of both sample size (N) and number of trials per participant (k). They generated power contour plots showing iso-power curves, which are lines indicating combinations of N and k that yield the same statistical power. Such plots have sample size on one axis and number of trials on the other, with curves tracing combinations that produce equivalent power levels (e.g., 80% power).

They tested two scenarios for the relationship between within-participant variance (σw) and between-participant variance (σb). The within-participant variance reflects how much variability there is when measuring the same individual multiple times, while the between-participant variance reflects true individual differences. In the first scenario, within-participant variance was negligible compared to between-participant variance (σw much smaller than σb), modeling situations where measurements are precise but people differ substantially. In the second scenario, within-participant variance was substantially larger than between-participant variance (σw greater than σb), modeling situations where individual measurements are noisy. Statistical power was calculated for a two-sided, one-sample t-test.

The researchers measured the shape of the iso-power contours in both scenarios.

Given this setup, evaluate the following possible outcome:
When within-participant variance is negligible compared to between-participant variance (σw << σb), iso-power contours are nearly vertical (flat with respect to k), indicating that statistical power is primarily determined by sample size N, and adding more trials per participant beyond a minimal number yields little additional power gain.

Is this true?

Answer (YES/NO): YES